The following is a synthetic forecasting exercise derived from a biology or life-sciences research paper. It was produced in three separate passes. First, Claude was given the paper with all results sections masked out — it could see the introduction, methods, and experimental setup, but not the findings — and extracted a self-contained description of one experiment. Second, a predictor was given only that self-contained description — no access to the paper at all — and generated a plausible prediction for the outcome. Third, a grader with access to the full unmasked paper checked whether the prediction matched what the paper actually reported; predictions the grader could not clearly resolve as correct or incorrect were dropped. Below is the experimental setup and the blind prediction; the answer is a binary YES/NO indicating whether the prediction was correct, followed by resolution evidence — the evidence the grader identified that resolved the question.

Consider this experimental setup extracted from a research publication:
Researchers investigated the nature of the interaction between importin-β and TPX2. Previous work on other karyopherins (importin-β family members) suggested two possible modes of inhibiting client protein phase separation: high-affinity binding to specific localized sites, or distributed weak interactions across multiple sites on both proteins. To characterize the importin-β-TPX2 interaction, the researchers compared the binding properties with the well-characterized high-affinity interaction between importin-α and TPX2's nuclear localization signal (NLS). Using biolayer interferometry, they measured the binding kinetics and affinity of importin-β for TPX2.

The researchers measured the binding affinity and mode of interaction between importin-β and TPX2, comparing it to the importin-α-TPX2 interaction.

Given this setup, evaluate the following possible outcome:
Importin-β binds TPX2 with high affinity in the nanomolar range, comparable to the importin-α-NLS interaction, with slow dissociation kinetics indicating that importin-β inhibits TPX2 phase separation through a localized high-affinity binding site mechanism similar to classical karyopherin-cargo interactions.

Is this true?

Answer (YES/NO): NO